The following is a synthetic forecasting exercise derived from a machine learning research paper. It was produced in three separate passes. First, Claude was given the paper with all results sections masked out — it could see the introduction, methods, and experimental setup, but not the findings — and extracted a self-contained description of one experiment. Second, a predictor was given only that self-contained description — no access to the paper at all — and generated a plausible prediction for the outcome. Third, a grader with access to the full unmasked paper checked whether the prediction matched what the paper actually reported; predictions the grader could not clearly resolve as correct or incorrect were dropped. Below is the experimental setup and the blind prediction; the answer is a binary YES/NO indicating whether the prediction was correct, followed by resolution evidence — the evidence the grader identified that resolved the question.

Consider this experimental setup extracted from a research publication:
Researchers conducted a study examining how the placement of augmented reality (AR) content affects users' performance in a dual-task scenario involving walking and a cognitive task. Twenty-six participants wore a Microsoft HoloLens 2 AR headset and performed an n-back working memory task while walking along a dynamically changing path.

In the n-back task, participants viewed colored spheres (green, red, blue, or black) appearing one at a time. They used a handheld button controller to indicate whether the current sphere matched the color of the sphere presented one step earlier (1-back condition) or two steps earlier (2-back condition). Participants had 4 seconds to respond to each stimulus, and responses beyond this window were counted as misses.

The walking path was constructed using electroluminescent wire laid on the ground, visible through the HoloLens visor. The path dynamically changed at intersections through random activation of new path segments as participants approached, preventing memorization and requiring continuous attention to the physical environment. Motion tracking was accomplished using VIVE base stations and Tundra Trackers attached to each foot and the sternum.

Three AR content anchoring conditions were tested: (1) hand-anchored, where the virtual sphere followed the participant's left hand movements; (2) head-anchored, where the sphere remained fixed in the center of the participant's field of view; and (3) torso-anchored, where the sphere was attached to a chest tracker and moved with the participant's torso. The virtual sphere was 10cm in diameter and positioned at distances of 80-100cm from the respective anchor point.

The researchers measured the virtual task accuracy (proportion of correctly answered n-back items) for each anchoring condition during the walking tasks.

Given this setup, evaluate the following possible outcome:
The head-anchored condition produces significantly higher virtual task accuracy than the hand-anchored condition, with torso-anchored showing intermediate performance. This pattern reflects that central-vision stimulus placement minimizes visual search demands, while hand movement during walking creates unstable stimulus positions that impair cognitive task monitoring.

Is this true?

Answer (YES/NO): NO